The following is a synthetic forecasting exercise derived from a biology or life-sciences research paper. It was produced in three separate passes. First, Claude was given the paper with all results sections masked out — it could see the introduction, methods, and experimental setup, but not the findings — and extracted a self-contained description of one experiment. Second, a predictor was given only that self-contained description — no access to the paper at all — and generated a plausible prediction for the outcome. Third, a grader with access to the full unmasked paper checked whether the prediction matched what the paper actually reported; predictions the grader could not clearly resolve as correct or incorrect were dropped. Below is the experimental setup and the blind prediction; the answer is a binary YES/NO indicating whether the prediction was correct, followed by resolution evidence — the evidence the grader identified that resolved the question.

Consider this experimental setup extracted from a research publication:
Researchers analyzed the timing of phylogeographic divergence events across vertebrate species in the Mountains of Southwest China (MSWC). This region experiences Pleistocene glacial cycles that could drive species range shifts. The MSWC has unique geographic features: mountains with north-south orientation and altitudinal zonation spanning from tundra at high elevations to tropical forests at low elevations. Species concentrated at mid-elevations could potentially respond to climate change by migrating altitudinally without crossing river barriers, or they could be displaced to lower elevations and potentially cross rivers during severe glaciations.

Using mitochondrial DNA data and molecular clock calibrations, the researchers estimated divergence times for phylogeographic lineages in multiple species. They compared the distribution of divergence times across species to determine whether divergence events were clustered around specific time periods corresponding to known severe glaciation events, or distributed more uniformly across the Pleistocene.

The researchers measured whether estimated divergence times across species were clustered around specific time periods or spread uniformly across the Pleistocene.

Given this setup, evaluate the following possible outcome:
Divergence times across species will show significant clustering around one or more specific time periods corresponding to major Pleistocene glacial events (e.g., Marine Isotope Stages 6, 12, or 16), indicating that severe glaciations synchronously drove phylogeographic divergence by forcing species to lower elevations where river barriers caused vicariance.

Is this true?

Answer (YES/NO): NO